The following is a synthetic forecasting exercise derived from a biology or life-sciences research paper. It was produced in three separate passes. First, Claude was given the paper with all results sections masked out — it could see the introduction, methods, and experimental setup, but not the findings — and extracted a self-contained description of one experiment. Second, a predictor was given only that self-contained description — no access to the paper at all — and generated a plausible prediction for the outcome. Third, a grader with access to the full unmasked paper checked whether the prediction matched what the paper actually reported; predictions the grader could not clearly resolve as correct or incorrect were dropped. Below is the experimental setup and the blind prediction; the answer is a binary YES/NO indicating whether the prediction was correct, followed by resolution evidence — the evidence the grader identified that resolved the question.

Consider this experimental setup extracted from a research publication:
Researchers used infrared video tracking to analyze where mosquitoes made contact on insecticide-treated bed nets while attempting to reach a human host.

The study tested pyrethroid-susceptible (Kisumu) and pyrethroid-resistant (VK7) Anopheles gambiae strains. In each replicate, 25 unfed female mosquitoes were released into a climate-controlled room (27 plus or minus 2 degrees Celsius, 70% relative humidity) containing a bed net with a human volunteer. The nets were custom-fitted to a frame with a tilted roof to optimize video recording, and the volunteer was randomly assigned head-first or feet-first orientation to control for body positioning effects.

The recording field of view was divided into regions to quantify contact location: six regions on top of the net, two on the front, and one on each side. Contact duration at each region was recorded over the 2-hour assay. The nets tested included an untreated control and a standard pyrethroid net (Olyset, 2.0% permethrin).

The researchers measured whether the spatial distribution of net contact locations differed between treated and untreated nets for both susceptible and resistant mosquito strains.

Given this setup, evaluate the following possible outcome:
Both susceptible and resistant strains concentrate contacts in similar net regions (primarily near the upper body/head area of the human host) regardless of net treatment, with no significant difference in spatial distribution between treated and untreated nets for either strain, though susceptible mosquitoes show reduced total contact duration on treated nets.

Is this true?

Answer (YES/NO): NO